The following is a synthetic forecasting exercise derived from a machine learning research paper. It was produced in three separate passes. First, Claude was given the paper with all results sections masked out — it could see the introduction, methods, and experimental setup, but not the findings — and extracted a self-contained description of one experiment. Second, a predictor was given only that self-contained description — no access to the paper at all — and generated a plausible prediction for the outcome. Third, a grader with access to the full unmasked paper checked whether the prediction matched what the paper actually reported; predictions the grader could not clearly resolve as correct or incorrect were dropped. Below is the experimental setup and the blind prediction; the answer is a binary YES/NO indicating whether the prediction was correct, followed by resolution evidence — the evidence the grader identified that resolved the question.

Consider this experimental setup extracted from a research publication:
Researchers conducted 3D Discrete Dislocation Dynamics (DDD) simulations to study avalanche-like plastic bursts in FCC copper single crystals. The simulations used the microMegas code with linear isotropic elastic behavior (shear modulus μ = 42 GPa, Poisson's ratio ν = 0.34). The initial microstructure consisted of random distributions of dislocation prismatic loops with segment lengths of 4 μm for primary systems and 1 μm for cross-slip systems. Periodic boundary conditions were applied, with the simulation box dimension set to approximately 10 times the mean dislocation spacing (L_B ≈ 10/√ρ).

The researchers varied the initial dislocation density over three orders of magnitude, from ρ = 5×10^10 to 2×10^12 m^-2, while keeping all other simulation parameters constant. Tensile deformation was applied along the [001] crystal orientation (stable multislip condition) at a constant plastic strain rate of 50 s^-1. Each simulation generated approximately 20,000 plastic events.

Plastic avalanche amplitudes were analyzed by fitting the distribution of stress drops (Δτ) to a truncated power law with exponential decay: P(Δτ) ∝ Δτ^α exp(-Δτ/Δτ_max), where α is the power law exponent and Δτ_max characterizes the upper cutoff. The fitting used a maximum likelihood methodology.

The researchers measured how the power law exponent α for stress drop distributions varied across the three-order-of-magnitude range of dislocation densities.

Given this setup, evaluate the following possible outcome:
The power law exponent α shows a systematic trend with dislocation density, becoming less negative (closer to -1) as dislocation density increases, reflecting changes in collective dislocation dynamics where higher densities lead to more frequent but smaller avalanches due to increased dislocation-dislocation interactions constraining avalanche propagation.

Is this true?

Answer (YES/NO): NO